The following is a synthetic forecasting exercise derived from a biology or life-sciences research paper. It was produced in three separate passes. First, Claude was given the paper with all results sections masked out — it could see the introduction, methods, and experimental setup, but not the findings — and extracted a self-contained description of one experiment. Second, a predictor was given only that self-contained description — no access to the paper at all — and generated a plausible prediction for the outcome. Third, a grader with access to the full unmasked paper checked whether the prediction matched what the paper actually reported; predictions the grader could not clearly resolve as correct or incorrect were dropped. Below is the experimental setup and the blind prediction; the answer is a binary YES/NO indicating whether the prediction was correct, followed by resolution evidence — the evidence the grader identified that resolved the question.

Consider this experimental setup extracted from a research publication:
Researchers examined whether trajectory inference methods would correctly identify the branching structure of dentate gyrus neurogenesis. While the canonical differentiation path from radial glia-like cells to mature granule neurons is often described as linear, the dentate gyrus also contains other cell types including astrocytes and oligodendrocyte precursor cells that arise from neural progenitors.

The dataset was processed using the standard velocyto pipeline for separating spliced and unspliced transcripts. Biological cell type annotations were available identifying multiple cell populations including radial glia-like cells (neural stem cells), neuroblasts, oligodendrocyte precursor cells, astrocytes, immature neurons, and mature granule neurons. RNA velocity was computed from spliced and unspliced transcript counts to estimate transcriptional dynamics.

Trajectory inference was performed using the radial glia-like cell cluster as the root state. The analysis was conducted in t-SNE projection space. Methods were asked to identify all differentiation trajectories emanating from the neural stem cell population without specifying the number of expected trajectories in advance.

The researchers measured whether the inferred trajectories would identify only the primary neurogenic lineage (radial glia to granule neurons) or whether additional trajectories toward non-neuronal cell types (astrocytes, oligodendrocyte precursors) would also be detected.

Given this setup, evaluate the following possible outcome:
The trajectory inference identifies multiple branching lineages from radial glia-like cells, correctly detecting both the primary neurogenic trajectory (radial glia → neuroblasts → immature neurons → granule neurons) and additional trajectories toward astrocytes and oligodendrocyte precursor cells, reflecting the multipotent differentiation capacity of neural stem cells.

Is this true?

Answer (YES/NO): YES